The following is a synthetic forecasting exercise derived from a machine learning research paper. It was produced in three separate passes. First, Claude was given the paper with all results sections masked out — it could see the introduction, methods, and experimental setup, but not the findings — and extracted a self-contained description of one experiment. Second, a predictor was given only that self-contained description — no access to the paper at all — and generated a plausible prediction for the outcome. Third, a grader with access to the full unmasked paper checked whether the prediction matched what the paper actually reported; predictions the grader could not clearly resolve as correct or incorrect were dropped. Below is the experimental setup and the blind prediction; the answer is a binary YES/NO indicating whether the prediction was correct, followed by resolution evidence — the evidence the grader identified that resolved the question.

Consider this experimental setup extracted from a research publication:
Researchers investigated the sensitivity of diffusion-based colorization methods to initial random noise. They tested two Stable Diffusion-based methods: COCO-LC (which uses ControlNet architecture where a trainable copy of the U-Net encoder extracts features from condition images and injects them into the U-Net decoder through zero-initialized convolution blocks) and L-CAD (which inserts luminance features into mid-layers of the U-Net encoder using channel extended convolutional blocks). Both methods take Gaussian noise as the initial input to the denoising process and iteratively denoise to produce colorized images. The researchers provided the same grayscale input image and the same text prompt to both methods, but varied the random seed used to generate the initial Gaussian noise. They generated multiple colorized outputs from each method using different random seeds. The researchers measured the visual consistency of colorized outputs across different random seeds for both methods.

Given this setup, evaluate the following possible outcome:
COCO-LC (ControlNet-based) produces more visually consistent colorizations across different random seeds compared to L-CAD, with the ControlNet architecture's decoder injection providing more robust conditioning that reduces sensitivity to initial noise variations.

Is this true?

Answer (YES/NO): NO